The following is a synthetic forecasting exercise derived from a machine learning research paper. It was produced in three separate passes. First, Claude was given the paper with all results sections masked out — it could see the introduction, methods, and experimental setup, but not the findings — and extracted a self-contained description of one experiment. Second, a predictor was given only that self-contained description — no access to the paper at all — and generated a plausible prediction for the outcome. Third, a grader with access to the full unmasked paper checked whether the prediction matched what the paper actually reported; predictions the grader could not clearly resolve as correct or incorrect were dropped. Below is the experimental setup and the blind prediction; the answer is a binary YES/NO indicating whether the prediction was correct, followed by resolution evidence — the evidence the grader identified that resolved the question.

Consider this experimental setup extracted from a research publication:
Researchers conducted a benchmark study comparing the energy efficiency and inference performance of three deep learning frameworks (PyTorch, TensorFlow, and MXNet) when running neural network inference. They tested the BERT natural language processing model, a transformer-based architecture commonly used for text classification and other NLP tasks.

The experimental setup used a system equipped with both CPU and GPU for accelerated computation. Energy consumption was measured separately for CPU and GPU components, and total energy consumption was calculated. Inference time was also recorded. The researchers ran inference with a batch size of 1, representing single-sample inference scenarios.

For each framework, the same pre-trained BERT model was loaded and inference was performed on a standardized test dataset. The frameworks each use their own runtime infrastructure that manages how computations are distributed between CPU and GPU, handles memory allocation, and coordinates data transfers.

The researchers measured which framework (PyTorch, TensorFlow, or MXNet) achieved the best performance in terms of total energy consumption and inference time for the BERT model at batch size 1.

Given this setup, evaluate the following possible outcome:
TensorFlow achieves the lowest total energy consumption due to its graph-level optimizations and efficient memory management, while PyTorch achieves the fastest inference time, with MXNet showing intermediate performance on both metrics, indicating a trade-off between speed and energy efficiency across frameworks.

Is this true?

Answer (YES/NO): NO